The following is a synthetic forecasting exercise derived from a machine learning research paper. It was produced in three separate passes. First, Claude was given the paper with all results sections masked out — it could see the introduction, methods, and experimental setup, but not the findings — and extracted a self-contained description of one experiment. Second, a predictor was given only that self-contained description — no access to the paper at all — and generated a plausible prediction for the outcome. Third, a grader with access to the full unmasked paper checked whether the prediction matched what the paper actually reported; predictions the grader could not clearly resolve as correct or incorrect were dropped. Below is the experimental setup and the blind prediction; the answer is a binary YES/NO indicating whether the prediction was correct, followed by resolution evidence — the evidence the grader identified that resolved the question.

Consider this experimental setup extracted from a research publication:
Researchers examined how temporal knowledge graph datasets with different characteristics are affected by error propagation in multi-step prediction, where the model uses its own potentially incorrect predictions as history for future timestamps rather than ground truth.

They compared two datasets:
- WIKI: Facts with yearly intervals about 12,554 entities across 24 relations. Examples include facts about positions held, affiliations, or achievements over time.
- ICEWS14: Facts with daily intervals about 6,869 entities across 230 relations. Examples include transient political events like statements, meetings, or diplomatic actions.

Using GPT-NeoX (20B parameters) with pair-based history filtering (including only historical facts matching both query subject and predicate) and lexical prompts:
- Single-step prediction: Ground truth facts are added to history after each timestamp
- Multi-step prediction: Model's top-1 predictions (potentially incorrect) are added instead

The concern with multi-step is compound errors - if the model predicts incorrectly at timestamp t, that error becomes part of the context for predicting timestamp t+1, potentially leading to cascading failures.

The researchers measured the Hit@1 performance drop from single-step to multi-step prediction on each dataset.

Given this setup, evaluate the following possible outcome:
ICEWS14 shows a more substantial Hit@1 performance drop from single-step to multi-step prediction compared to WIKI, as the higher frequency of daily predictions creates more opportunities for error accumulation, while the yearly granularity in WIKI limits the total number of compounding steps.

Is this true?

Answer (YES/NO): NO